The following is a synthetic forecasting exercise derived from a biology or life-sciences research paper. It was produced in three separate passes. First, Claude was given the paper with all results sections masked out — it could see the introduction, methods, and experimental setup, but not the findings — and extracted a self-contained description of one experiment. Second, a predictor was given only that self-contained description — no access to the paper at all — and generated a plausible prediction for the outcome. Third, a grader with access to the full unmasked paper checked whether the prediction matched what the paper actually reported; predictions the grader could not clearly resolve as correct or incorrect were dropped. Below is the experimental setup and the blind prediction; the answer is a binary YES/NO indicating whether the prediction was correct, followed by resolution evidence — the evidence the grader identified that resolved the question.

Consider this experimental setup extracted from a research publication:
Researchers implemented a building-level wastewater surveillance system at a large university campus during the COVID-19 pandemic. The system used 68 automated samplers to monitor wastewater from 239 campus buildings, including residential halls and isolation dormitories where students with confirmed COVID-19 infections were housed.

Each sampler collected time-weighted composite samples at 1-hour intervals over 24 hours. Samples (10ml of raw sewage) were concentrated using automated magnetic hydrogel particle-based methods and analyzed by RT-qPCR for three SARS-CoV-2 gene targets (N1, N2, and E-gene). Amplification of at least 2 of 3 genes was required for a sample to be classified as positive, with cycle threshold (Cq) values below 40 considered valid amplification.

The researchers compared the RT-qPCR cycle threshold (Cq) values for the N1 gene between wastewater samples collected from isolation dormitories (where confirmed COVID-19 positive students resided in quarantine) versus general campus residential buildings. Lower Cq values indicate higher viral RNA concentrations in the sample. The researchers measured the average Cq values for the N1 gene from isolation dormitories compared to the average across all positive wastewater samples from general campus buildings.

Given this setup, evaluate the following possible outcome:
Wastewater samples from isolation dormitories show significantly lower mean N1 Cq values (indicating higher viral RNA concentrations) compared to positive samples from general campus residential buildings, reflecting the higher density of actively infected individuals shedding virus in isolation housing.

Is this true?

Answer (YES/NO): YES